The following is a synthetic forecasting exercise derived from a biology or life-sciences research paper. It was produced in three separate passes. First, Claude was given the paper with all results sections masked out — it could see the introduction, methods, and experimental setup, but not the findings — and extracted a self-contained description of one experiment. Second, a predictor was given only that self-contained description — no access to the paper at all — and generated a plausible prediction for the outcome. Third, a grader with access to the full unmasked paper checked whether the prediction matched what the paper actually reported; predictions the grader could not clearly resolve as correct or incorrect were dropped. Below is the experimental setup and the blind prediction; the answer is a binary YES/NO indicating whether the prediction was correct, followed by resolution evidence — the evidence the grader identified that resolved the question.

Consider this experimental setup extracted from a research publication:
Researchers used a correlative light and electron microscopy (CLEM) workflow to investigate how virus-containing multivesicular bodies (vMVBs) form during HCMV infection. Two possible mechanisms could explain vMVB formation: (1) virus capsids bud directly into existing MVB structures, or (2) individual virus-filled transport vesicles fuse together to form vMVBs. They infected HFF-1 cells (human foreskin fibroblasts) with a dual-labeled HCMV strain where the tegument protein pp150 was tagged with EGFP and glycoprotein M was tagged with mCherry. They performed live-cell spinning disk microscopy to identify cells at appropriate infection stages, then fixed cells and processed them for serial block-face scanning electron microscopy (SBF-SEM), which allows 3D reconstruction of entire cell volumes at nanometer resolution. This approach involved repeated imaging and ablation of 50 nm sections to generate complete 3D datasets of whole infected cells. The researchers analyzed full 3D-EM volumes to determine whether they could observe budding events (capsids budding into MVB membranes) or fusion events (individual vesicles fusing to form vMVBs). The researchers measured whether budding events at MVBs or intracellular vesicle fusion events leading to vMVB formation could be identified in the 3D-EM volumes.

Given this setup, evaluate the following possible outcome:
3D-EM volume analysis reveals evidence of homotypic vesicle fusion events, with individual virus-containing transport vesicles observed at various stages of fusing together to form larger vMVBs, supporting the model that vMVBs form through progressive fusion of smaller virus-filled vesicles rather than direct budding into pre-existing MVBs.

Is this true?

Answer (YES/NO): NO